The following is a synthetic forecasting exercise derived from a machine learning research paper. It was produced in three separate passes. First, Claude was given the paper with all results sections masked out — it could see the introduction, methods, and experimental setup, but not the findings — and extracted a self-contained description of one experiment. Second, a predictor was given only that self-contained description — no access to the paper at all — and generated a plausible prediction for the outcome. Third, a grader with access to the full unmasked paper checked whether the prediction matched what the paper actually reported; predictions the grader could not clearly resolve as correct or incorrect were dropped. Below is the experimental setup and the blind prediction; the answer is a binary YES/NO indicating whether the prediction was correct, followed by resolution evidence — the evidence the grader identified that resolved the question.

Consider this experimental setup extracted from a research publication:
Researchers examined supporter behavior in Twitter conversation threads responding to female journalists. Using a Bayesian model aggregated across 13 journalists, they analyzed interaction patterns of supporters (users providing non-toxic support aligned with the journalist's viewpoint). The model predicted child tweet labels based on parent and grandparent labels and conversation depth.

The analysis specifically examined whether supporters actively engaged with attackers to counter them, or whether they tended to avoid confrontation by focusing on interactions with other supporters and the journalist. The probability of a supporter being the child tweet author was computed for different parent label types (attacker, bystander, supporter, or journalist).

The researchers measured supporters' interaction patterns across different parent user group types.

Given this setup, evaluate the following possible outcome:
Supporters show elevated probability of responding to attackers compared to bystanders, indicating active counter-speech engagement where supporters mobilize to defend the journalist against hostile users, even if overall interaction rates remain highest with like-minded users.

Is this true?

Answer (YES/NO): NO